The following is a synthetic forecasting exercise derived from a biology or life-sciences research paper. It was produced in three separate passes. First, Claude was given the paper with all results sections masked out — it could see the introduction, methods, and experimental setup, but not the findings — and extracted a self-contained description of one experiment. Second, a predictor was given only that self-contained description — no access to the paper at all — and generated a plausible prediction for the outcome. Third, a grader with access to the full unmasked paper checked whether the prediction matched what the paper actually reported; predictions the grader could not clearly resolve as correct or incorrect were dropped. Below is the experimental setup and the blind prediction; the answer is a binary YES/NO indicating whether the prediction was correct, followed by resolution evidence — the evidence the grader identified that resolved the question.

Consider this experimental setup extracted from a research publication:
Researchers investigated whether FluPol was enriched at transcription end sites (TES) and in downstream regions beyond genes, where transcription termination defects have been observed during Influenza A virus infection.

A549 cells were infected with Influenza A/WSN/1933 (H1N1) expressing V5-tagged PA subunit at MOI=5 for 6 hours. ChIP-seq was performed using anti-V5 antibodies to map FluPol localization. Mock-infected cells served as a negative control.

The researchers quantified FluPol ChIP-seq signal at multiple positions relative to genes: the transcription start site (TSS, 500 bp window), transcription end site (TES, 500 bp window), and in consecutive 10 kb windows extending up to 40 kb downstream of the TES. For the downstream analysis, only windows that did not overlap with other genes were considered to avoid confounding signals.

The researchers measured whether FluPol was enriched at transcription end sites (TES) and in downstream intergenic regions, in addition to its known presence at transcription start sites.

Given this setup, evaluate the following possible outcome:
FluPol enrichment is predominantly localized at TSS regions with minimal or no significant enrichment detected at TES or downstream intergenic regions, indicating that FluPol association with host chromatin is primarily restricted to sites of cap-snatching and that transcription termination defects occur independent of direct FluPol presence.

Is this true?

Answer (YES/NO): NO